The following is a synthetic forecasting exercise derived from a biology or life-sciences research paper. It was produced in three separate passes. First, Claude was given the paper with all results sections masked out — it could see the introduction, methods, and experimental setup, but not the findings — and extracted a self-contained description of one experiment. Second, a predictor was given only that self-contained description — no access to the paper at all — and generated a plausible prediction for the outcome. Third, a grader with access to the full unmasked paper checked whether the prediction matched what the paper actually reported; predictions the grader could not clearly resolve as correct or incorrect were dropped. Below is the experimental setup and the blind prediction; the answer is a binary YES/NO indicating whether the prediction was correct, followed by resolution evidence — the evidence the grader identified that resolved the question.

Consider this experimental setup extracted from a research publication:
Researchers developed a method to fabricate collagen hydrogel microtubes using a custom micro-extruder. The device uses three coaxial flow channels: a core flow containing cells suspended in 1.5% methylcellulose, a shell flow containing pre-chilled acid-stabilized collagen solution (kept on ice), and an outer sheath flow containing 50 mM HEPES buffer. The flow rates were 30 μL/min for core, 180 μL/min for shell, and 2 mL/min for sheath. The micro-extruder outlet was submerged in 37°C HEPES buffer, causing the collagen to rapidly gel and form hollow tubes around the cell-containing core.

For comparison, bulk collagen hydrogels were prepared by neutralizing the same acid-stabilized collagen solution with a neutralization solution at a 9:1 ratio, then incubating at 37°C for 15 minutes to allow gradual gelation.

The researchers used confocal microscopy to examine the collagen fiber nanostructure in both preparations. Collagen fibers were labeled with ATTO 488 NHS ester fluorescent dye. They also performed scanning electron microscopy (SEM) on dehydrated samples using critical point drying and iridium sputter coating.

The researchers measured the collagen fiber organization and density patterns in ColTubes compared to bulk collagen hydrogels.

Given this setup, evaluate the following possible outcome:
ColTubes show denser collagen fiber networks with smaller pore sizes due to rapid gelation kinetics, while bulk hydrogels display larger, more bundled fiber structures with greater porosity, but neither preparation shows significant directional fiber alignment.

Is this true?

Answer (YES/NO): NO